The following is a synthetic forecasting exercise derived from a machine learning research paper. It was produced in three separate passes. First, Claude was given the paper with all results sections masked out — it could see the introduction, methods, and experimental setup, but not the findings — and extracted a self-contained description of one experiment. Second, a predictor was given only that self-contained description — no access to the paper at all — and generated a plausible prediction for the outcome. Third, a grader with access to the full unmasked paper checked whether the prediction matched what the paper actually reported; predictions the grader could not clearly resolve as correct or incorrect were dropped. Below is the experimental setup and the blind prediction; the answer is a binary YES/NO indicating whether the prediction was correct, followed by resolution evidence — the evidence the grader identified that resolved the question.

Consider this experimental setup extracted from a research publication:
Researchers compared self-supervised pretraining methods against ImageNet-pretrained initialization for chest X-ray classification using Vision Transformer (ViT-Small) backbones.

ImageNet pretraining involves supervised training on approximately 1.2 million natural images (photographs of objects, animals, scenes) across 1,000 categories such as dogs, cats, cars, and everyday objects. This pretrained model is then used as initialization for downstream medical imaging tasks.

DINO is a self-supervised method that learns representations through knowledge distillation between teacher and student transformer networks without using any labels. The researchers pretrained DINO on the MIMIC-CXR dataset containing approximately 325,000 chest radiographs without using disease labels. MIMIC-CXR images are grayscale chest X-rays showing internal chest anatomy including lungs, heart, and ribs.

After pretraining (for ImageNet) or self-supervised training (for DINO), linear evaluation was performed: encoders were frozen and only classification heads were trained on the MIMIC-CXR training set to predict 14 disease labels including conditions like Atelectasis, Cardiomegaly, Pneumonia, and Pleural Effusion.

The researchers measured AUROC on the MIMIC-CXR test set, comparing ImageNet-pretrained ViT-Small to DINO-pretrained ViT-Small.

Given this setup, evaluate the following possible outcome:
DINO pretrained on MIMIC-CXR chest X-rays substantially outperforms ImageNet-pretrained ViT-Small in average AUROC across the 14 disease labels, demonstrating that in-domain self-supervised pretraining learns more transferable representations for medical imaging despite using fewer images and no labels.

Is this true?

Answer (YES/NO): NO